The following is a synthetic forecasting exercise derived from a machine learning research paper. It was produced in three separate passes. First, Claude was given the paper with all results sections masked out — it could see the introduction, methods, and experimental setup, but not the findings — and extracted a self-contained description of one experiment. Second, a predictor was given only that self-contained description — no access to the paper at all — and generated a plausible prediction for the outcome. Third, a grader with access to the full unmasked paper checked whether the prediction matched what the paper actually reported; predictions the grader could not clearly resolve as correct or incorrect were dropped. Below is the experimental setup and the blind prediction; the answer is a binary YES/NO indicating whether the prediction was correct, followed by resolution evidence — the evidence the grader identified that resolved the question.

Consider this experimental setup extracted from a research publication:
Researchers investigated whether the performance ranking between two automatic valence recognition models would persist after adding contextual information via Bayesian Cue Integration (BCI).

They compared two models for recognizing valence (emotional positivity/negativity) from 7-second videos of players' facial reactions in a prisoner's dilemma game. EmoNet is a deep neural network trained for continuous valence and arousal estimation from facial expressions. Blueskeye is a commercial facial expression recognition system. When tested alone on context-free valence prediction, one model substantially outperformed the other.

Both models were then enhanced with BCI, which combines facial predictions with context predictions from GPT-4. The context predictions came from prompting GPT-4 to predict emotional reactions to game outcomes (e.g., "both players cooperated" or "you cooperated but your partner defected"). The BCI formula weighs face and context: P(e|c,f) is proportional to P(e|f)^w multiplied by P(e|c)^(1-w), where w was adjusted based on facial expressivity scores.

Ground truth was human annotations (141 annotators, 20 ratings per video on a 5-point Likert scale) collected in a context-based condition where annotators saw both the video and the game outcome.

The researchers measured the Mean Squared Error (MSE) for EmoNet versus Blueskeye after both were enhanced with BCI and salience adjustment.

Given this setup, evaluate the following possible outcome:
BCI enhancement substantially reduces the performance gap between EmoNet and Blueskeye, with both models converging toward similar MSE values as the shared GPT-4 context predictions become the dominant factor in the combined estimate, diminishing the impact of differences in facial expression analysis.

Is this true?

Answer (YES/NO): NO